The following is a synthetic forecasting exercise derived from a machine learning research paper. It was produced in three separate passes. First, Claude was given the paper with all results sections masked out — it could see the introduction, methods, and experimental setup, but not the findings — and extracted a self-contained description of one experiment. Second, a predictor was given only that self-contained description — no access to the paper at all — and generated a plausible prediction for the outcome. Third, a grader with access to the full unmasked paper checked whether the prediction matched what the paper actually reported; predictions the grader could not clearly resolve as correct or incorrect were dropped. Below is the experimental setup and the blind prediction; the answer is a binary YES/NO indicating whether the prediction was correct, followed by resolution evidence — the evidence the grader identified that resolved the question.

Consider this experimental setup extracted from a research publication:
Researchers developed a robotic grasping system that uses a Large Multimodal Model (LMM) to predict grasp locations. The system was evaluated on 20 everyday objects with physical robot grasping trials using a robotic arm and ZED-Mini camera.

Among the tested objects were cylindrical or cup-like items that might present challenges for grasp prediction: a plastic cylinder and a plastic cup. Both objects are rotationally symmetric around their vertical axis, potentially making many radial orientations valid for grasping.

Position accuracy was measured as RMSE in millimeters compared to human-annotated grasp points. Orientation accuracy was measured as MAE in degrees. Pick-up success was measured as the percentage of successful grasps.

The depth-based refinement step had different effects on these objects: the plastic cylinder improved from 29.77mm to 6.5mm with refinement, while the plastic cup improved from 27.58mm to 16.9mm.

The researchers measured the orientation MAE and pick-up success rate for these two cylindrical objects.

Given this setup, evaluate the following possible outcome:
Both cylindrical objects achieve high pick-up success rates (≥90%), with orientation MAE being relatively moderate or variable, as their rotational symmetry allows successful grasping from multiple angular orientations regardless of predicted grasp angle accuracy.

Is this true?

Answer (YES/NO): NO